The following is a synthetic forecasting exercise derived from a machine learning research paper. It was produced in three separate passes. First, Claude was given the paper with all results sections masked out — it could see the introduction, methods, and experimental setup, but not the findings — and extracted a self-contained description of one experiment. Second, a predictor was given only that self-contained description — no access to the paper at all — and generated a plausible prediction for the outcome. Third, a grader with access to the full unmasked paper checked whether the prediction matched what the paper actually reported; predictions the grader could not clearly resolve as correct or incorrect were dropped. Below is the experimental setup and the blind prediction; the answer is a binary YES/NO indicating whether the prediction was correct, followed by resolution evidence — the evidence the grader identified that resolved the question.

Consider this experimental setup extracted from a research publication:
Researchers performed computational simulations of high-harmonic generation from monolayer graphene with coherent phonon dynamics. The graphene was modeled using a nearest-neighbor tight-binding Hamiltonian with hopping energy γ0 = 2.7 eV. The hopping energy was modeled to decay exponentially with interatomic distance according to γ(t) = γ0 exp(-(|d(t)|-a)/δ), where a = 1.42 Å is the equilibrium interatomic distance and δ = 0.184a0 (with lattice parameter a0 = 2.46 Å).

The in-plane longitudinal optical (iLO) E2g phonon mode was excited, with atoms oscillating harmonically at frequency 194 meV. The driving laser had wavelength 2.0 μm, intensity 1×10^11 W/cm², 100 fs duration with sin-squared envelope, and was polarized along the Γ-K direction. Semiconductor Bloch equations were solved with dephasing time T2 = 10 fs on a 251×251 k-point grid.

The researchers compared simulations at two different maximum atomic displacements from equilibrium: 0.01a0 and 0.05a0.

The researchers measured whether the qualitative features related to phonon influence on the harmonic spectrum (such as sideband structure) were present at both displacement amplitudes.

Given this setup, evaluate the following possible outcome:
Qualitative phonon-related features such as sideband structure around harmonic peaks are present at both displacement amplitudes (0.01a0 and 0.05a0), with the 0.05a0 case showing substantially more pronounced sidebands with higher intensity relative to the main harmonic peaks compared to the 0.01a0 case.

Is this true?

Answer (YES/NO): YES